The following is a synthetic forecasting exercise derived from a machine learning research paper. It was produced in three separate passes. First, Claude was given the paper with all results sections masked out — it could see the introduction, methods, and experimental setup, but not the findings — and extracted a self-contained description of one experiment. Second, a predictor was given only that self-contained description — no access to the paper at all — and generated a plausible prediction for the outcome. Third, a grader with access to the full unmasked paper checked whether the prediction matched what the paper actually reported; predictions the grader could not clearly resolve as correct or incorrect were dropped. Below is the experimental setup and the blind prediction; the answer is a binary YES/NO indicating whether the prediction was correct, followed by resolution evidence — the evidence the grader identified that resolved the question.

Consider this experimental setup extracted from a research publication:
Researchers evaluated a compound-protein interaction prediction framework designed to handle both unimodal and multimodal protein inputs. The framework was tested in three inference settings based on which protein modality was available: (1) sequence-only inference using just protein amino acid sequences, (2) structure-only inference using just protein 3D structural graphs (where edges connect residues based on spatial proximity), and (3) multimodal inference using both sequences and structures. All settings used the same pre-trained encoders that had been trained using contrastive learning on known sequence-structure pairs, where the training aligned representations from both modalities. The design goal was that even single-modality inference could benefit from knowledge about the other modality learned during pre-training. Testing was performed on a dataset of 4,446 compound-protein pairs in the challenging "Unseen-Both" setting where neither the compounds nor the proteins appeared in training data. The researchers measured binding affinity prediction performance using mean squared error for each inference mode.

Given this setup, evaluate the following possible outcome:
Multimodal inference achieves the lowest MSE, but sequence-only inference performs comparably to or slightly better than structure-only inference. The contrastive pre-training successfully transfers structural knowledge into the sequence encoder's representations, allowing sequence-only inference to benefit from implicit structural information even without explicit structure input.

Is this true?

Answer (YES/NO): YES